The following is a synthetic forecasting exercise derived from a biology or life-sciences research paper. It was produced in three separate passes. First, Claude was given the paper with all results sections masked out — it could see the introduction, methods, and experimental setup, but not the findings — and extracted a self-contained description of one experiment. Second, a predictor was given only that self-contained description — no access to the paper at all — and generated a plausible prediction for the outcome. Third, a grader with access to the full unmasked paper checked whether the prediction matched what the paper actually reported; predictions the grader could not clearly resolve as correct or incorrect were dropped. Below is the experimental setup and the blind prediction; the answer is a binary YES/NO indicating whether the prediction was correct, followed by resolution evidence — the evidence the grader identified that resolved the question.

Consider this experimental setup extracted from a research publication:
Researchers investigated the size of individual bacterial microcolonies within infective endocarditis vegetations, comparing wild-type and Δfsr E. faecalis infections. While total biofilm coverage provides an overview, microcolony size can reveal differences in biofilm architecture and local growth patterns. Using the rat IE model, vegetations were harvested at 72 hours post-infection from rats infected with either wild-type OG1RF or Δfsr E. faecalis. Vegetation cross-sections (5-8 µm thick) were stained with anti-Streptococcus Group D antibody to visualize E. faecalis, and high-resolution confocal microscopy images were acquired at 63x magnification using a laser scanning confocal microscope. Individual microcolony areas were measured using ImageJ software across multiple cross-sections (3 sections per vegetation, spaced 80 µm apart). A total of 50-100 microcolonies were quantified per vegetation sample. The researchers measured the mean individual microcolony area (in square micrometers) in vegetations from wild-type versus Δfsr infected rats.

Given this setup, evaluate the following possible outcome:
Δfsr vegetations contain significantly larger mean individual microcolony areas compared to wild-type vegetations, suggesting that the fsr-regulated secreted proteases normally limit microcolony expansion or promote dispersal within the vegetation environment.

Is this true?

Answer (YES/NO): YES